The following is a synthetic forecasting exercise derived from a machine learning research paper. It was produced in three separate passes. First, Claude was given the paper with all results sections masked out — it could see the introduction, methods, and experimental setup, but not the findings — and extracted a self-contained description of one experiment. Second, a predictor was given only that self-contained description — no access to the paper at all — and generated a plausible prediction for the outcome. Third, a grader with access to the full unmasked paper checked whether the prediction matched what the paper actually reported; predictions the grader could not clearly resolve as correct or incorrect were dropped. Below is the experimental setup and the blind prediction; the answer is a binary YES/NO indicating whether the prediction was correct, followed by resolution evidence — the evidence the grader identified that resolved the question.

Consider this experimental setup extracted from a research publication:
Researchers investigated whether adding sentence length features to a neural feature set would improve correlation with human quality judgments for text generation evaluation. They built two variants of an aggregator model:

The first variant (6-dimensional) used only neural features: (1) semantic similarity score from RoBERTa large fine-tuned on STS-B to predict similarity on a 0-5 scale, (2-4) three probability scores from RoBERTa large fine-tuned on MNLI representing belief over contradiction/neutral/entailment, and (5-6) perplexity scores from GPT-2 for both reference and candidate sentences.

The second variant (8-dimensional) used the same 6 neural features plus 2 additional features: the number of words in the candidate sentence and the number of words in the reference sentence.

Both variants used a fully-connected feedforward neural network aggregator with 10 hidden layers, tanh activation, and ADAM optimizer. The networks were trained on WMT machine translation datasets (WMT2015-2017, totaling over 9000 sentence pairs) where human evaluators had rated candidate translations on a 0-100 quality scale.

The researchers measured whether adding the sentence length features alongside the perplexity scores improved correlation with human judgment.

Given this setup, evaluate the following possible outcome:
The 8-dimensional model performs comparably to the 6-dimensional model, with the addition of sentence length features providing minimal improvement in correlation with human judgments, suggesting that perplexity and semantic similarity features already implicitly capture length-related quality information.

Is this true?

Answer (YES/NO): NO